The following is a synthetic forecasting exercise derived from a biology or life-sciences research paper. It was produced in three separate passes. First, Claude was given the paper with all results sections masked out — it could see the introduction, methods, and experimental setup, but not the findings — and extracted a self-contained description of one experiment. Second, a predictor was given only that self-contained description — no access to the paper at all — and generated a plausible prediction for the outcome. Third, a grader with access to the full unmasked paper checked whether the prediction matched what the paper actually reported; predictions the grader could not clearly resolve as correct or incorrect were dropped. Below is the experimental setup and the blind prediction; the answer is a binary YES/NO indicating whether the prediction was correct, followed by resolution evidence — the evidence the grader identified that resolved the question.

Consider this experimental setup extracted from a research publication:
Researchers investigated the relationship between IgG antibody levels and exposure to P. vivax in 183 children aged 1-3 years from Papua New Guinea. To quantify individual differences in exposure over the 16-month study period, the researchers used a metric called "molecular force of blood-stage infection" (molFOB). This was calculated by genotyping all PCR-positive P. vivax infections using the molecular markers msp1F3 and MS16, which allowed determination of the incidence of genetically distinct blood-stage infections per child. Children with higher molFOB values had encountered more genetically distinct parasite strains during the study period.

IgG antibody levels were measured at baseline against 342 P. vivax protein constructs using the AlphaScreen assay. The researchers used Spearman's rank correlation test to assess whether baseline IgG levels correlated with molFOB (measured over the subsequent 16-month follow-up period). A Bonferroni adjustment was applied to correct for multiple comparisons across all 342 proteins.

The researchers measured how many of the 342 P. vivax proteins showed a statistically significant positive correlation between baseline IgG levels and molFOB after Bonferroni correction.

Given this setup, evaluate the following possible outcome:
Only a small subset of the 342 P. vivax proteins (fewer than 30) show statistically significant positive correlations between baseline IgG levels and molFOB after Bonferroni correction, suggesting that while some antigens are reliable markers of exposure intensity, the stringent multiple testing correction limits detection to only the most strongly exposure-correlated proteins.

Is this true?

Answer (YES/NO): NO